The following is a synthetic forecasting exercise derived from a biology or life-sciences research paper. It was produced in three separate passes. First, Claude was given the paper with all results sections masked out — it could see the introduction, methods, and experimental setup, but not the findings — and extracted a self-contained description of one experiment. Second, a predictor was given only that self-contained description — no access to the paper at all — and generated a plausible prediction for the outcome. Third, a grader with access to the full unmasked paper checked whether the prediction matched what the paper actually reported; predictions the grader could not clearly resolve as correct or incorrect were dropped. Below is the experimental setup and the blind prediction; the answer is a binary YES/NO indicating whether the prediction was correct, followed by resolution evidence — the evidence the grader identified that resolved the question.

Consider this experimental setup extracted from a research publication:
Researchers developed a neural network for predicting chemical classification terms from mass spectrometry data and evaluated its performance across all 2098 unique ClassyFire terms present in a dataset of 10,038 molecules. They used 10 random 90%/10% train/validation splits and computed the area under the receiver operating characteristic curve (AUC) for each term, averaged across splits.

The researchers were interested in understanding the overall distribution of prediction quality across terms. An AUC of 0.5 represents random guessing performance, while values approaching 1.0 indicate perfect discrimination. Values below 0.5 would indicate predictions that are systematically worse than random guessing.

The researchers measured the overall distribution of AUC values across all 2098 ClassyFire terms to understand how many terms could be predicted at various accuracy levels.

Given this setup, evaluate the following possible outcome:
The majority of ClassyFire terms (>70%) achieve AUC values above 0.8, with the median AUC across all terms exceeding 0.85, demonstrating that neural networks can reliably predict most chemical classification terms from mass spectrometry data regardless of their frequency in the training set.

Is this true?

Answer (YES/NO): NO